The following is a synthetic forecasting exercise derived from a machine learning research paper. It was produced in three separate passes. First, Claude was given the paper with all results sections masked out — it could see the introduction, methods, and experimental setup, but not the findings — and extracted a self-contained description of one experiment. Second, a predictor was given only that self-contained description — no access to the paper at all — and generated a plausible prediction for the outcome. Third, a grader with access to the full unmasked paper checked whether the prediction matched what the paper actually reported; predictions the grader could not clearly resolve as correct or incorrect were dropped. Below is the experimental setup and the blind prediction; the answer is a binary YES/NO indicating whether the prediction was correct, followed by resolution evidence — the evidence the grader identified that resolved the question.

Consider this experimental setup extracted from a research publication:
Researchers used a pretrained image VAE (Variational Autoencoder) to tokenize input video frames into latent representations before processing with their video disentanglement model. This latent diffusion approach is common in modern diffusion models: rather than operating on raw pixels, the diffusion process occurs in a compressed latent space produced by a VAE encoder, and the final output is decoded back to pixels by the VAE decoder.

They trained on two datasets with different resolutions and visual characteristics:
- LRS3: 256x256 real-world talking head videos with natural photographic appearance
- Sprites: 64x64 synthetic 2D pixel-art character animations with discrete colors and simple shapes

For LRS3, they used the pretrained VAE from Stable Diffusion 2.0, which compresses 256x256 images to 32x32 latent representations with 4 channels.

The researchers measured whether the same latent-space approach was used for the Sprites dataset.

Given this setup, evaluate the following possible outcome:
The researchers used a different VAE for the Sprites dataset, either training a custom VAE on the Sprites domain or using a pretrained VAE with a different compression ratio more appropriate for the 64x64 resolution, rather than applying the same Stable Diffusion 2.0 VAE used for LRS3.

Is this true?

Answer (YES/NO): NO